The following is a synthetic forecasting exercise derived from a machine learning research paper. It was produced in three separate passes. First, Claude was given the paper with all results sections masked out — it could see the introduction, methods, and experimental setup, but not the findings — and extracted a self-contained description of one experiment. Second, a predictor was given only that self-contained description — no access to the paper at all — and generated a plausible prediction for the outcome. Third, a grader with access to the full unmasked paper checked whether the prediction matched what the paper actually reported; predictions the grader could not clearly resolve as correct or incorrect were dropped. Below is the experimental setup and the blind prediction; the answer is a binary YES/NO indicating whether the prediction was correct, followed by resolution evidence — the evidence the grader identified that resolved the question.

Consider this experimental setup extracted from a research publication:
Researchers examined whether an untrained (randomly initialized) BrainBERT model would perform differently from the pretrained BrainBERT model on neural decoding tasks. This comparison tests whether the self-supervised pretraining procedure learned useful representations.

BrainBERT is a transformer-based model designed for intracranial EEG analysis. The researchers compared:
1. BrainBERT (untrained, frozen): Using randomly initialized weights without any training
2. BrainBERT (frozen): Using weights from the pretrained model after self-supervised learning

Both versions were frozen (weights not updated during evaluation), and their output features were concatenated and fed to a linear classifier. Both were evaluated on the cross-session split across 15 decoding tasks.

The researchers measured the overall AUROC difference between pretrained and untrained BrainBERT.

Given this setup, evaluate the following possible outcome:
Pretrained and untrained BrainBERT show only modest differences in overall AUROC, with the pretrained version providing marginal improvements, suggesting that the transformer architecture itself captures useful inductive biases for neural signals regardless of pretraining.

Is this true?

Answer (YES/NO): YES